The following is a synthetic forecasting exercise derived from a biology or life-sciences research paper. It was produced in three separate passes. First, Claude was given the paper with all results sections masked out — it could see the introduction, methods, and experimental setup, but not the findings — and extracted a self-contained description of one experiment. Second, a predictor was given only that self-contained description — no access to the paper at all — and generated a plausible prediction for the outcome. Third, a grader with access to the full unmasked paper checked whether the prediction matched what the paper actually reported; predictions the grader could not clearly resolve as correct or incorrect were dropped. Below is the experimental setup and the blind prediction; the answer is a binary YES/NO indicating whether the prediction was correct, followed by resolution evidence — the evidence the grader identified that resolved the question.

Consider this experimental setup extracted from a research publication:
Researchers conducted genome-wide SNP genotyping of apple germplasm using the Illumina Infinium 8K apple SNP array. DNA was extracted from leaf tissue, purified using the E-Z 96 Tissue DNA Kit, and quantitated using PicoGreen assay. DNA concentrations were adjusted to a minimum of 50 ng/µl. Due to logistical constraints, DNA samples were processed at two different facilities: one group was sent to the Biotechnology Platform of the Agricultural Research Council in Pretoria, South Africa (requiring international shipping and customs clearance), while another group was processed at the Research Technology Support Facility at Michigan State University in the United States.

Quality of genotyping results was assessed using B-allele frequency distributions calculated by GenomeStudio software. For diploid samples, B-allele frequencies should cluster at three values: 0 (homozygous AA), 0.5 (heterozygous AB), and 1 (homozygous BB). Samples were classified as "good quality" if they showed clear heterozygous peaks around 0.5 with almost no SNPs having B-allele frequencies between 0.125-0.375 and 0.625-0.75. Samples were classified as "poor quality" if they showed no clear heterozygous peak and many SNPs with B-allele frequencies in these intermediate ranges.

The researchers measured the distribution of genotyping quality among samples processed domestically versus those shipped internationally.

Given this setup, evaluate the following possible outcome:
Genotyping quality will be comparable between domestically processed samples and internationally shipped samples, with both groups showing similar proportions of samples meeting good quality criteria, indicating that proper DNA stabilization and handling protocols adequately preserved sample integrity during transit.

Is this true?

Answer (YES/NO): NO